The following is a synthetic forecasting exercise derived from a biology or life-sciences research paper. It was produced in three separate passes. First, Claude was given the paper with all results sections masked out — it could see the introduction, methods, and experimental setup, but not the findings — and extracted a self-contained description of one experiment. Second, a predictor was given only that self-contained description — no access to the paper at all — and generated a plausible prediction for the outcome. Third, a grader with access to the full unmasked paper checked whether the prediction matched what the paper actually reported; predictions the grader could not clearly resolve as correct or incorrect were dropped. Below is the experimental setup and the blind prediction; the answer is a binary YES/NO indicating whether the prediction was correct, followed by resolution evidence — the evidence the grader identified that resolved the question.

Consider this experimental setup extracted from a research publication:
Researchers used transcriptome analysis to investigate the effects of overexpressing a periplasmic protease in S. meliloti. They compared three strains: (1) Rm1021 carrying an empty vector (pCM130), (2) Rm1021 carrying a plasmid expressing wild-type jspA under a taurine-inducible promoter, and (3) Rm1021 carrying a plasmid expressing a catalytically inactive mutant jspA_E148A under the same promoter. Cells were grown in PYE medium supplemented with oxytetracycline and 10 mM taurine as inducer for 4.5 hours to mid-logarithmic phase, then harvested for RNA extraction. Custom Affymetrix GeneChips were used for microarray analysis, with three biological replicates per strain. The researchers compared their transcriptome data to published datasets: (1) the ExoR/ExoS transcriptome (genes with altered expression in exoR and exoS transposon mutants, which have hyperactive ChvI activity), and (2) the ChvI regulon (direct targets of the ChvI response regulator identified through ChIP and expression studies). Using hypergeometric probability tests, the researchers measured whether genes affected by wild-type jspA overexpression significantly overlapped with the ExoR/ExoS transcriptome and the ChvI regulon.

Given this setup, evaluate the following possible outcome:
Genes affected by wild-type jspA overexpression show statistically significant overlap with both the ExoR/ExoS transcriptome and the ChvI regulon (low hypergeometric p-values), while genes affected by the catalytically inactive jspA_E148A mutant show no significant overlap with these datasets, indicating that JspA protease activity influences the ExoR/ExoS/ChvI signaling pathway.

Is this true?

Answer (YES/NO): YES